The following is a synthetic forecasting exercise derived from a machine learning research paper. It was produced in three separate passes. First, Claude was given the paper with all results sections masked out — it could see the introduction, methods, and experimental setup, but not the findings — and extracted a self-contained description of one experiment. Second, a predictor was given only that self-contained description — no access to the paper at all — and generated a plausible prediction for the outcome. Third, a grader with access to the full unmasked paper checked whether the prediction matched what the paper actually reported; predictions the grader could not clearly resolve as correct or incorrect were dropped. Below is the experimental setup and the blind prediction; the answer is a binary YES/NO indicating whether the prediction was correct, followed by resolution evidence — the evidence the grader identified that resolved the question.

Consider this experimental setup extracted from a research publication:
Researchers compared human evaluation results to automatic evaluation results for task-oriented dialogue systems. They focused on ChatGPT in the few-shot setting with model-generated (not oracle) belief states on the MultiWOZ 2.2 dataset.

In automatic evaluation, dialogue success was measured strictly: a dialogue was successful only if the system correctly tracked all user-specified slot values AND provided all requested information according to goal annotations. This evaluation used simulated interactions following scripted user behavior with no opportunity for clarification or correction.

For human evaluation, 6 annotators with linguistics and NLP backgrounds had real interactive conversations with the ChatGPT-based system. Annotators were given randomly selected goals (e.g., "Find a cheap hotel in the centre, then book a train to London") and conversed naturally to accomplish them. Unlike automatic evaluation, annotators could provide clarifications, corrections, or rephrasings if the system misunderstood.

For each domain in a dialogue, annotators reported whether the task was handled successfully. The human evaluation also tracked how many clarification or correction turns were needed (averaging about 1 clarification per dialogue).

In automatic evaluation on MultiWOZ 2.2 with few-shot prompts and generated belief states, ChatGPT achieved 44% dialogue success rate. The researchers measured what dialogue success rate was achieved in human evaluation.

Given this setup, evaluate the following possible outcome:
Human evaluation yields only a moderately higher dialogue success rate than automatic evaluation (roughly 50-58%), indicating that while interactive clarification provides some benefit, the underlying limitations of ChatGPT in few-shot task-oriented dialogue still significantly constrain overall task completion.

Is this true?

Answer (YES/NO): NO